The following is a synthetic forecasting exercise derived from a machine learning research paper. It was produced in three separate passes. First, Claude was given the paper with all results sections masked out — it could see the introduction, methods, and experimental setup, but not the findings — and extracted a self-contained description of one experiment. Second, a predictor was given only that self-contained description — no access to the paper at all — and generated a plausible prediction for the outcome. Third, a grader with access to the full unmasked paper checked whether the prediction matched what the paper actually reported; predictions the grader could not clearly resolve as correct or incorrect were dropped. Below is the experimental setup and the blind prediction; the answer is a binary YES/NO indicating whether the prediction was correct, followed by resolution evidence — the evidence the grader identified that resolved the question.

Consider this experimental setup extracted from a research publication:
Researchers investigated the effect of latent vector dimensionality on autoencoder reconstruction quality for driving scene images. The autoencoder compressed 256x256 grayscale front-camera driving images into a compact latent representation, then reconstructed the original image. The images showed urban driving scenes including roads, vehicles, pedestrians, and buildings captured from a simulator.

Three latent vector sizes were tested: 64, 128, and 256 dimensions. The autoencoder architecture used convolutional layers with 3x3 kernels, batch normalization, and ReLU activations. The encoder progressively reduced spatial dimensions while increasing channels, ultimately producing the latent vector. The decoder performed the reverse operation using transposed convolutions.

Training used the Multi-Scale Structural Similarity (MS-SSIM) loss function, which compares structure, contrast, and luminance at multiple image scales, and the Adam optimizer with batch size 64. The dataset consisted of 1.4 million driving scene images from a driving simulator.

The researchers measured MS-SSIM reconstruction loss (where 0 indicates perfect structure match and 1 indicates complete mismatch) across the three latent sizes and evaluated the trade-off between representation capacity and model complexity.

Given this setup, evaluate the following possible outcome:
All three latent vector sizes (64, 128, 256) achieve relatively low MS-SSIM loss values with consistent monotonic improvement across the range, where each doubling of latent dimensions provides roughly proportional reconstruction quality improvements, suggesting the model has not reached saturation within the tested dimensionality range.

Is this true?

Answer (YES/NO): NO